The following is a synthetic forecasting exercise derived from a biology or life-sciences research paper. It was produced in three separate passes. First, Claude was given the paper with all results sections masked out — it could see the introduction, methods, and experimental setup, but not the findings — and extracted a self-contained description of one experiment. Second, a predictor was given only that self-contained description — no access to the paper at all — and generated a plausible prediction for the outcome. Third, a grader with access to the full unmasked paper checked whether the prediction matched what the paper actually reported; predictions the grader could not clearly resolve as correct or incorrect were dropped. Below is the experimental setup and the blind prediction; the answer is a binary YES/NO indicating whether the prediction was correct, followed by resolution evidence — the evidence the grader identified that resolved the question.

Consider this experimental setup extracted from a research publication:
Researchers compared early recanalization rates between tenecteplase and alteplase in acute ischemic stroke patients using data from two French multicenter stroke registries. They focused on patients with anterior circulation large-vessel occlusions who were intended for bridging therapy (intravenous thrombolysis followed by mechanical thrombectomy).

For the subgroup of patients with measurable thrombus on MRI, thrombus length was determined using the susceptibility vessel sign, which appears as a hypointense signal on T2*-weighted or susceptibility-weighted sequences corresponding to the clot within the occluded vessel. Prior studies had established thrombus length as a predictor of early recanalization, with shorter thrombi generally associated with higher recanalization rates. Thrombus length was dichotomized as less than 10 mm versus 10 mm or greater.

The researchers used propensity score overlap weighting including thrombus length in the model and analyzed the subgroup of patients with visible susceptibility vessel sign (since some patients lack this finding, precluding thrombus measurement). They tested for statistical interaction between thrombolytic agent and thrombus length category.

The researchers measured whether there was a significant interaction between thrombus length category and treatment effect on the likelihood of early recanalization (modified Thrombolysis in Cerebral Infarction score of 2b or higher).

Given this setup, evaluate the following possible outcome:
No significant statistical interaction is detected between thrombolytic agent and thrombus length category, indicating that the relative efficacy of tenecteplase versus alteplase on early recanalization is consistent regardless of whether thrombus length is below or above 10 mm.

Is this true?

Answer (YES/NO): NO